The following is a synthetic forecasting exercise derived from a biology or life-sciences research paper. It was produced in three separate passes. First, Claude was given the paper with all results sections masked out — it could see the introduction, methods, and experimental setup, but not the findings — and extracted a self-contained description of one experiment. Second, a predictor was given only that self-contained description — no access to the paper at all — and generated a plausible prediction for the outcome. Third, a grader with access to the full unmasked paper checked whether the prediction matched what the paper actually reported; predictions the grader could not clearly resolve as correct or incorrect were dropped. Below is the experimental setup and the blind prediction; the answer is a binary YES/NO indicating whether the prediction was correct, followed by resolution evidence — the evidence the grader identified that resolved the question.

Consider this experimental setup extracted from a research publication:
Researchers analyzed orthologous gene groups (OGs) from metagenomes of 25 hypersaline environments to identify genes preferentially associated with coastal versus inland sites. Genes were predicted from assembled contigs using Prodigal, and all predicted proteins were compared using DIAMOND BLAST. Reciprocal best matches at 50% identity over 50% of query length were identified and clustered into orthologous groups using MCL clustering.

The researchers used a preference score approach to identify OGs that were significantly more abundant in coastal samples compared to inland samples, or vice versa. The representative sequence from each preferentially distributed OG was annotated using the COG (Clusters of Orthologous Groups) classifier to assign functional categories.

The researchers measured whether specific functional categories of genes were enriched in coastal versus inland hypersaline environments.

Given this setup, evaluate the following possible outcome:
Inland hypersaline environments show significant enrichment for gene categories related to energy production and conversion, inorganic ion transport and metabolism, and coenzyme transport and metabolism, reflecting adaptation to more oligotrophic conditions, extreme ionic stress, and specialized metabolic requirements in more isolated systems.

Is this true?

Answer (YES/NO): NO